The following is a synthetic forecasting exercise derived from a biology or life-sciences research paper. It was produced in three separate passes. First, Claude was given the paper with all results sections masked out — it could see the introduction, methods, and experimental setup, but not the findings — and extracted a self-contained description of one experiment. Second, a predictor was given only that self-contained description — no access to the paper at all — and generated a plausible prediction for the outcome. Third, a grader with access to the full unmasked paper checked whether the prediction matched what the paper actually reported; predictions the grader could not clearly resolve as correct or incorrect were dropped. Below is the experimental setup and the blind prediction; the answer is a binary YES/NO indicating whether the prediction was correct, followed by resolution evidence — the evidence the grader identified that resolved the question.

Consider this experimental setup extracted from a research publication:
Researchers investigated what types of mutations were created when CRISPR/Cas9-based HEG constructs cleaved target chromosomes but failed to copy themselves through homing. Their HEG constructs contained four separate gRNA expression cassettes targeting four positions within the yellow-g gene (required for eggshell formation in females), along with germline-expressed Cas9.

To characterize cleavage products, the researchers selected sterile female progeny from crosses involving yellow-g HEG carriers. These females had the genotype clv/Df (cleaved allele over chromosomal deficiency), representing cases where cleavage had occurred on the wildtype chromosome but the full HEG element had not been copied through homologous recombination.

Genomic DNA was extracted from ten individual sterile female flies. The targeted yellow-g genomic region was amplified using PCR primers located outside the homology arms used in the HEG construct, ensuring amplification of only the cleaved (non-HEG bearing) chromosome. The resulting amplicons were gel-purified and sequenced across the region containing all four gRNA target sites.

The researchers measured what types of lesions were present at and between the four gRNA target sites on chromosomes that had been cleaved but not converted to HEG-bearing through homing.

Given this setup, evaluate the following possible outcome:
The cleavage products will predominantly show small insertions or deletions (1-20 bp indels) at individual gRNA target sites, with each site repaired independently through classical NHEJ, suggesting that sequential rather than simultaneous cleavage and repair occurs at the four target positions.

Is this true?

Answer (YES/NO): NO